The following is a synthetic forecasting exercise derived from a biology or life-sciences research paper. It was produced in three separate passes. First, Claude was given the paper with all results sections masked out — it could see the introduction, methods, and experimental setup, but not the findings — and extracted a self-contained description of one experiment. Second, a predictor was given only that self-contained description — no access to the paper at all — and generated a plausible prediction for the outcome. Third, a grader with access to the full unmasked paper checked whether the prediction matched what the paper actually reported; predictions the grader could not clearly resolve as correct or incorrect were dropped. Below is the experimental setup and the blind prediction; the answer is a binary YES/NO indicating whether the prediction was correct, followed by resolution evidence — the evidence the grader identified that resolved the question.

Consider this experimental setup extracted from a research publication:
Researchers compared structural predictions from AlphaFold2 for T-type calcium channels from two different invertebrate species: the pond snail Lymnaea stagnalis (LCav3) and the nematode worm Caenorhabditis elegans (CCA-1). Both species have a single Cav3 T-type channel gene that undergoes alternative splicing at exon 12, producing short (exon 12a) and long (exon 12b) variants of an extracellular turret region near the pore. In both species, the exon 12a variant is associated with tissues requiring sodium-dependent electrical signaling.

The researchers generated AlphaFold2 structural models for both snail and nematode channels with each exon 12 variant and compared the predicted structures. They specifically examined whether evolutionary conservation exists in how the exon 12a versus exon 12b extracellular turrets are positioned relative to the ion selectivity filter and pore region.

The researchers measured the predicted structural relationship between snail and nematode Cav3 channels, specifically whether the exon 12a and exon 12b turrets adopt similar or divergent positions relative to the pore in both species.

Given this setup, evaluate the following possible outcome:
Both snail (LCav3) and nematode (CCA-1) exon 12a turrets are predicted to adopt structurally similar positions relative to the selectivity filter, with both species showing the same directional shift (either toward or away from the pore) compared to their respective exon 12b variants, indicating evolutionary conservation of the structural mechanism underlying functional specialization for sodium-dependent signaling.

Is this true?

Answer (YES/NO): YES